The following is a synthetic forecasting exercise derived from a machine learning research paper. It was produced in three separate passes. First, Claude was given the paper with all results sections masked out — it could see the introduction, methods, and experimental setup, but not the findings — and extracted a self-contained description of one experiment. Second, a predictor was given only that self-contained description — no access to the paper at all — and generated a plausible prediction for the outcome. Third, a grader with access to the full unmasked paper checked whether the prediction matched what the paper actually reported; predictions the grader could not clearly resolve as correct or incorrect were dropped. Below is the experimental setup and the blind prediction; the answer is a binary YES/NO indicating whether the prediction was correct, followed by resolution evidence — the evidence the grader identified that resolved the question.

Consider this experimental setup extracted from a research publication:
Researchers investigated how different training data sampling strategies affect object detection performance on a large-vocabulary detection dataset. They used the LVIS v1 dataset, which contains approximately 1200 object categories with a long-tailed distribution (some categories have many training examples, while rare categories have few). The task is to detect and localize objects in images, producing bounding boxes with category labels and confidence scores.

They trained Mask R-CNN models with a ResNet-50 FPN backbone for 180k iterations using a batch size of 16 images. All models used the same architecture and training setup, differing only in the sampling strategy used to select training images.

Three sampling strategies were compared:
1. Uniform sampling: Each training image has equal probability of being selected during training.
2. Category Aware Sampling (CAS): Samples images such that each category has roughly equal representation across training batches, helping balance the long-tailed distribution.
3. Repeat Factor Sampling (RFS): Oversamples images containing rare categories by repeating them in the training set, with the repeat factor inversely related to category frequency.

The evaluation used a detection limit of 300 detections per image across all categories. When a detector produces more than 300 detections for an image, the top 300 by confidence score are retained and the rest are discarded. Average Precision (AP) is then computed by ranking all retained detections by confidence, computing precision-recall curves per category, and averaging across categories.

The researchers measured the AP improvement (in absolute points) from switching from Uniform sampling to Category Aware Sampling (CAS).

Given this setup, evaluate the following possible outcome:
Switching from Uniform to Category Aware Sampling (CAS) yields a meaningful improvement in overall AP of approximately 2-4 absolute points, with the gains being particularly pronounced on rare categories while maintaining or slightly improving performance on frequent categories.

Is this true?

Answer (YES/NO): NO